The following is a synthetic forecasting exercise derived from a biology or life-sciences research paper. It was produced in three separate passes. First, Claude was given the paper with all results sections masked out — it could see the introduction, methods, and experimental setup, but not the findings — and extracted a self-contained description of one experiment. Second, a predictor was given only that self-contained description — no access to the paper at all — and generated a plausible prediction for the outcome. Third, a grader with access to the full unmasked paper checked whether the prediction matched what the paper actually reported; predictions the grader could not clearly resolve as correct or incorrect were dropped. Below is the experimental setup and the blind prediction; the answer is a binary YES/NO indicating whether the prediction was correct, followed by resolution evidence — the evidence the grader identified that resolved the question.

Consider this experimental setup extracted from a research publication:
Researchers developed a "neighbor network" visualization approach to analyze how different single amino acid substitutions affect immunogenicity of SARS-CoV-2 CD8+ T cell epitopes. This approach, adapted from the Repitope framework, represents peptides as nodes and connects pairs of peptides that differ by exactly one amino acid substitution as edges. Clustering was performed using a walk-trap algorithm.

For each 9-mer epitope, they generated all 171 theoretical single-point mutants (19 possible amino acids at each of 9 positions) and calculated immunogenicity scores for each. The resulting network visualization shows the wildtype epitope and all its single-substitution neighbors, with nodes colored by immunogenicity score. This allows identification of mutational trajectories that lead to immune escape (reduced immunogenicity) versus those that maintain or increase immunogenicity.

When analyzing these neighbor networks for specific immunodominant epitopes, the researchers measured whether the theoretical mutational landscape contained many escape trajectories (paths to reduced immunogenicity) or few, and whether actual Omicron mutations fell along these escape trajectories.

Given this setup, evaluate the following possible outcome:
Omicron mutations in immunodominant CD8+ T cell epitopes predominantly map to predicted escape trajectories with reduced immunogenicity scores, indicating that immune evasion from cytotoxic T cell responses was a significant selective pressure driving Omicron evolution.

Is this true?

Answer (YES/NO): NO